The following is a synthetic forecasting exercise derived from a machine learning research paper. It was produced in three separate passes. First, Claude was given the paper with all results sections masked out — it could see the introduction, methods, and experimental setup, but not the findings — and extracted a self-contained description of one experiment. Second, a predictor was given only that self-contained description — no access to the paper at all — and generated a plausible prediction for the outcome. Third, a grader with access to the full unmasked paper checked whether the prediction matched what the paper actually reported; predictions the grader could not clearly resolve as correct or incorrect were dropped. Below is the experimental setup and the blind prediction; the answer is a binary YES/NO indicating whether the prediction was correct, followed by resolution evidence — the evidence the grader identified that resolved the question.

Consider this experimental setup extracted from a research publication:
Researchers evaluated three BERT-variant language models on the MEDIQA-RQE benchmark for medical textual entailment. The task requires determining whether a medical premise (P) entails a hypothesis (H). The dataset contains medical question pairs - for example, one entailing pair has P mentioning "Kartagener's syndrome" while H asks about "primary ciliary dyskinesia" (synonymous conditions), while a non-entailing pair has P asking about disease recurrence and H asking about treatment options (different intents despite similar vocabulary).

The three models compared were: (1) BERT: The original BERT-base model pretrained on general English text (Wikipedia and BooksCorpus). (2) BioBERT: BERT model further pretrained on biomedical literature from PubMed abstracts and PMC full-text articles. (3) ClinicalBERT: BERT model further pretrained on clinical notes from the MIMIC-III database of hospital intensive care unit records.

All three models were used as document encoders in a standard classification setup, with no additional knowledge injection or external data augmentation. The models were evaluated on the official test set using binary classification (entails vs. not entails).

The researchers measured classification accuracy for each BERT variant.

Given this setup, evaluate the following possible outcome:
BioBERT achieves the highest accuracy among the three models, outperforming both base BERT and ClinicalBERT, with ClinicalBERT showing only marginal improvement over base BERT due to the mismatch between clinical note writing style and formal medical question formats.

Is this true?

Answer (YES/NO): YES